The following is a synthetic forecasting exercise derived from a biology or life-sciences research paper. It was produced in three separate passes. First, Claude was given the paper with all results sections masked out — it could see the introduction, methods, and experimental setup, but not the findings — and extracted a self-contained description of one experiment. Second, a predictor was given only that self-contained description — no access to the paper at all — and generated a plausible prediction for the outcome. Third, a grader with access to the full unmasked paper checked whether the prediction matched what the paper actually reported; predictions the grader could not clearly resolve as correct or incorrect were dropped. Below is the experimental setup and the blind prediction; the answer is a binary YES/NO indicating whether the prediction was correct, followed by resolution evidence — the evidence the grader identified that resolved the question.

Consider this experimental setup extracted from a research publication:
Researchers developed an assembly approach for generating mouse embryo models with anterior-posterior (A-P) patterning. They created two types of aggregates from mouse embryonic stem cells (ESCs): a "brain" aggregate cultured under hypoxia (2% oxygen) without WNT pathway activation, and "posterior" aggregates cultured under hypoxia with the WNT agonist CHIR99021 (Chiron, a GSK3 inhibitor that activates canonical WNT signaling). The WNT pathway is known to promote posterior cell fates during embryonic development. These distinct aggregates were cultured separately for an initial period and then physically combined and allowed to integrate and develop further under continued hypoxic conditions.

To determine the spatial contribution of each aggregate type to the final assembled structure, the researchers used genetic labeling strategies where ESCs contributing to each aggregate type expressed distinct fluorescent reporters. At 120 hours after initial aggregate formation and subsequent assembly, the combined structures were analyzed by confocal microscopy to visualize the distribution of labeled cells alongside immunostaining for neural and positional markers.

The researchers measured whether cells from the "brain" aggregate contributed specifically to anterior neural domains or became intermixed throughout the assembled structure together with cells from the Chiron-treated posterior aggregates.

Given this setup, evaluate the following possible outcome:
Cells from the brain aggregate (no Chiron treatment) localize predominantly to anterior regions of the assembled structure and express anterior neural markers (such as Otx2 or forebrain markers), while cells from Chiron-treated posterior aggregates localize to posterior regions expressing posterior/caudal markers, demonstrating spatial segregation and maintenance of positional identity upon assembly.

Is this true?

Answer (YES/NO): YES